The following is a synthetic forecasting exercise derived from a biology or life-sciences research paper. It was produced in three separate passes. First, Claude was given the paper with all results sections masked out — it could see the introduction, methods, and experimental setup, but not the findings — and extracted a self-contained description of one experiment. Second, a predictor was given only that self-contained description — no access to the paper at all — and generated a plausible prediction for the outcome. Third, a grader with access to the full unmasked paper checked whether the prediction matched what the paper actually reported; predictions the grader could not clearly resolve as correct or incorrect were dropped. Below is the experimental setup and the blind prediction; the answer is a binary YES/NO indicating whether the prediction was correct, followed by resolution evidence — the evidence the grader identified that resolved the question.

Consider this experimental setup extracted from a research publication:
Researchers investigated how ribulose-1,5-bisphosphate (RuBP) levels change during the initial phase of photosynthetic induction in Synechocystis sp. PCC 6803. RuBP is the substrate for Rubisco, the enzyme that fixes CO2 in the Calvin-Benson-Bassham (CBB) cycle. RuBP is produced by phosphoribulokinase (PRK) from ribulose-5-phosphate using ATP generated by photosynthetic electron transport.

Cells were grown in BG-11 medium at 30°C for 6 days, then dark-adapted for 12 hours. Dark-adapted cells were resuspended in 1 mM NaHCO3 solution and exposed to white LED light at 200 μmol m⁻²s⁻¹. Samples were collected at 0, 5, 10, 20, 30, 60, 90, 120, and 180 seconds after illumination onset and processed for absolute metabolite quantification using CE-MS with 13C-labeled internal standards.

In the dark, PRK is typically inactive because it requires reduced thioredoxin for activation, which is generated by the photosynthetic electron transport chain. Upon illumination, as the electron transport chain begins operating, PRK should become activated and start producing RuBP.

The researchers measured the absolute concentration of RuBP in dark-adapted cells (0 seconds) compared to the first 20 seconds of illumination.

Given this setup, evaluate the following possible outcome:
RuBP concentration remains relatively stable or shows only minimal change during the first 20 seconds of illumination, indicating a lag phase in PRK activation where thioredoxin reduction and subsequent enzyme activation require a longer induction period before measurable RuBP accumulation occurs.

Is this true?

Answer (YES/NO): NO